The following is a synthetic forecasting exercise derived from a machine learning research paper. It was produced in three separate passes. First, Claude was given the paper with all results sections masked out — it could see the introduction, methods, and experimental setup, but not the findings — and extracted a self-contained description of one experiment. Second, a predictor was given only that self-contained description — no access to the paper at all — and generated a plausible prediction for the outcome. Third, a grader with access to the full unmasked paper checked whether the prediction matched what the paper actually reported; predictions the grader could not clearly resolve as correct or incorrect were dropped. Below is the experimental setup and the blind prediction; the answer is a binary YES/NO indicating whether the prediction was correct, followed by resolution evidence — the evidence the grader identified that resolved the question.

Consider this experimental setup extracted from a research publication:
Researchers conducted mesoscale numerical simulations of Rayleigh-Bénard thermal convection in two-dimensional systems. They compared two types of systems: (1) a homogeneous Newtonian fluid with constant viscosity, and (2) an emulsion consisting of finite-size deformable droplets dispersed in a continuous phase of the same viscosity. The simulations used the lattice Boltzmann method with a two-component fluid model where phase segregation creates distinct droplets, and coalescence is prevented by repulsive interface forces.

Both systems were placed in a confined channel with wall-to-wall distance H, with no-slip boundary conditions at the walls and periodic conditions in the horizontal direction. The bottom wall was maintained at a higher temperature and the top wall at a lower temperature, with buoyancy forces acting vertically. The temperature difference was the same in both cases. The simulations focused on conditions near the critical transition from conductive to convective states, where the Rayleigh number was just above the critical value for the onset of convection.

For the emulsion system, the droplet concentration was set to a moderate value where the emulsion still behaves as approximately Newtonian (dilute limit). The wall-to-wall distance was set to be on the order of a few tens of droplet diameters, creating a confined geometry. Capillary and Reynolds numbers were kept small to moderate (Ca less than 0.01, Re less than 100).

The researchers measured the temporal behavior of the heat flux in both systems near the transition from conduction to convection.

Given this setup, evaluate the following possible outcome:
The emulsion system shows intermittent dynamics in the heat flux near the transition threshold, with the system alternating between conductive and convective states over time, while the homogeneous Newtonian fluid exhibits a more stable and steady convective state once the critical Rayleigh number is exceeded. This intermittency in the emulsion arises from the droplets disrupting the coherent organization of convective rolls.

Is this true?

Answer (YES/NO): NO